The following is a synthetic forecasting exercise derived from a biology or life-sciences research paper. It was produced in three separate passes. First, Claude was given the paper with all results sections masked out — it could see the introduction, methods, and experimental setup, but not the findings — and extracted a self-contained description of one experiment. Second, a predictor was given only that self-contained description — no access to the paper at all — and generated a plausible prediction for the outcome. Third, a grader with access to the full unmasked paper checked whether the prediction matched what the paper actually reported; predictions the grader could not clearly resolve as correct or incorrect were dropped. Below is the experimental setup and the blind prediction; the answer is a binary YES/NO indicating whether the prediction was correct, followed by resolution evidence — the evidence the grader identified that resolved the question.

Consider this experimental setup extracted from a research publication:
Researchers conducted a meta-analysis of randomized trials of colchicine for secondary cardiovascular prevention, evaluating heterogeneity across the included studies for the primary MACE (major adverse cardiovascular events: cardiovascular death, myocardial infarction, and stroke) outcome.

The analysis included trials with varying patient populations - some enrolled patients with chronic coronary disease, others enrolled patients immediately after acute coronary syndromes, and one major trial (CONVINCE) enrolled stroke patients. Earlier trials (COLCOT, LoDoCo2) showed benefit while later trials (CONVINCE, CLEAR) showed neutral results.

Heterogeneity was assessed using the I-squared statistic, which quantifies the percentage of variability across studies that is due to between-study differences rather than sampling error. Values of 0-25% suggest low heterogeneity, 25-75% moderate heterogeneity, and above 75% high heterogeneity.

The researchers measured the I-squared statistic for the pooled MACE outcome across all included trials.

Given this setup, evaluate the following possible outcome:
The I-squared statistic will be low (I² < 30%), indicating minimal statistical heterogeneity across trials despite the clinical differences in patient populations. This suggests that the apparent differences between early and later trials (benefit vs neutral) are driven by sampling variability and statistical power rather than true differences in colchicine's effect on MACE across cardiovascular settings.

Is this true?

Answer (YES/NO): NO